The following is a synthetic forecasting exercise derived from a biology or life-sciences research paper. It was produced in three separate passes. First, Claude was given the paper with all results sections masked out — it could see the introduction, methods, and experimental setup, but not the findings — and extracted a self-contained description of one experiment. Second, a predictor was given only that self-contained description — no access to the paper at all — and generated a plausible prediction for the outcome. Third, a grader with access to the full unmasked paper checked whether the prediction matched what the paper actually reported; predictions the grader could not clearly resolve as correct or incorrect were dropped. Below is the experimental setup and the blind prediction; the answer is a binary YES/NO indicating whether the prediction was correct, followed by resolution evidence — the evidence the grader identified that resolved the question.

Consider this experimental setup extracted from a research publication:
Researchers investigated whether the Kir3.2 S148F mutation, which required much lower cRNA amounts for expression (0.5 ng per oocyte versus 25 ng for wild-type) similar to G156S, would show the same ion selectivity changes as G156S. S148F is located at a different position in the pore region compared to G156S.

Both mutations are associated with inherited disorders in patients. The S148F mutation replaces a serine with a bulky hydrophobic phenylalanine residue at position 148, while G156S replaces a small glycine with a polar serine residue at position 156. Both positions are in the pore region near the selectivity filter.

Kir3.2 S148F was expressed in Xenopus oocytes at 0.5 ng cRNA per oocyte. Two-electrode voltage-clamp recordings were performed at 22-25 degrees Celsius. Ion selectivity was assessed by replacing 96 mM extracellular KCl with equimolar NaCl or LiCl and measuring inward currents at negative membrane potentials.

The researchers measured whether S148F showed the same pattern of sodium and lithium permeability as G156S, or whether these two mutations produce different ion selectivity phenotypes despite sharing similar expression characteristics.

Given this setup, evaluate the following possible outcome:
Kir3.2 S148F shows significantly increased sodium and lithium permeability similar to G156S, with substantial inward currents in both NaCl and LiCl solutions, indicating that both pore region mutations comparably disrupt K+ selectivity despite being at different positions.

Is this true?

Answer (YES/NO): YES